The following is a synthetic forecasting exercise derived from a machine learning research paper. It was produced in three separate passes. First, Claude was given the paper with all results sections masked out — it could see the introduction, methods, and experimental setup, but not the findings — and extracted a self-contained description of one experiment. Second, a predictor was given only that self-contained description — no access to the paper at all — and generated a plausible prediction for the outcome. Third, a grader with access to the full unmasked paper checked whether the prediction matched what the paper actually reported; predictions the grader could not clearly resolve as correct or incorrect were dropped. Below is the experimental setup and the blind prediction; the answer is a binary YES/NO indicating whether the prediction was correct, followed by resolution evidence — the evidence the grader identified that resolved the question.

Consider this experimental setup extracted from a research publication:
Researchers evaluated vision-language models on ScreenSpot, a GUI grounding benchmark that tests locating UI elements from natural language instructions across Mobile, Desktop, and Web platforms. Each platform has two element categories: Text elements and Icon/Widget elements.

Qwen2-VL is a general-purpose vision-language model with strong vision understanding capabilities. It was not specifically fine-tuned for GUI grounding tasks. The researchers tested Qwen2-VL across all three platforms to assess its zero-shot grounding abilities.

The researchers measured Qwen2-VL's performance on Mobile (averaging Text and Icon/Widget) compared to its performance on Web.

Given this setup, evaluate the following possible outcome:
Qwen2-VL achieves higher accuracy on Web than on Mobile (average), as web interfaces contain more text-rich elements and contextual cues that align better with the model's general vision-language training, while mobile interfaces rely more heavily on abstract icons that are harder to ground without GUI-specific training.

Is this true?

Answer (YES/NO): NO